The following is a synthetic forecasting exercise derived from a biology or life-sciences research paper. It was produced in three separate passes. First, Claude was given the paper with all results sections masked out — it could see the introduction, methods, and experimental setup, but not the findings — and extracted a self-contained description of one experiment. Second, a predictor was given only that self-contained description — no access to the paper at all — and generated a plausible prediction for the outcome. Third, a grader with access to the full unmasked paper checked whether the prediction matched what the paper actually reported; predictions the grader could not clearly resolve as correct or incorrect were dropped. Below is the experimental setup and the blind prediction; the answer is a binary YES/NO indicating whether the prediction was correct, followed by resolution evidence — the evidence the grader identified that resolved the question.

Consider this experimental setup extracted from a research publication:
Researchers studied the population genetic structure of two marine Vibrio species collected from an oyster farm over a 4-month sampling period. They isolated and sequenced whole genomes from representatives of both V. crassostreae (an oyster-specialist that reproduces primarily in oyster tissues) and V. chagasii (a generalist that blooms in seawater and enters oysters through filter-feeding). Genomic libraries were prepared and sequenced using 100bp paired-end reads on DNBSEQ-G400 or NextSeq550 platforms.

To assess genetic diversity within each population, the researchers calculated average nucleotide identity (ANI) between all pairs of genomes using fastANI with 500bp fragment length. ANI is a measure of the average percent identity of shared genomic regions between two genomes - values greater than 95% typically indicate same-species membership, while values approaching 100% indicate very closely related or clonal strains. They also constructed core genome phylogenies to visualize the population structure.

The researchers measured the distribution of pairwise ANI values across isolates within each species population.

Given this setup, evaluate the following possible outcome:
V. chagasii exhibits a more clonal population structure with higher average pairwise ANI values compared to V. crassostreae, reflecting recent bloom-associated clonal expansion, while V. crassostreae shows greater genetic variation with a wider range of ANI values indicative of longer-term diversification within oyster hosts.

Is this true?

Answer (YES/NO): NO